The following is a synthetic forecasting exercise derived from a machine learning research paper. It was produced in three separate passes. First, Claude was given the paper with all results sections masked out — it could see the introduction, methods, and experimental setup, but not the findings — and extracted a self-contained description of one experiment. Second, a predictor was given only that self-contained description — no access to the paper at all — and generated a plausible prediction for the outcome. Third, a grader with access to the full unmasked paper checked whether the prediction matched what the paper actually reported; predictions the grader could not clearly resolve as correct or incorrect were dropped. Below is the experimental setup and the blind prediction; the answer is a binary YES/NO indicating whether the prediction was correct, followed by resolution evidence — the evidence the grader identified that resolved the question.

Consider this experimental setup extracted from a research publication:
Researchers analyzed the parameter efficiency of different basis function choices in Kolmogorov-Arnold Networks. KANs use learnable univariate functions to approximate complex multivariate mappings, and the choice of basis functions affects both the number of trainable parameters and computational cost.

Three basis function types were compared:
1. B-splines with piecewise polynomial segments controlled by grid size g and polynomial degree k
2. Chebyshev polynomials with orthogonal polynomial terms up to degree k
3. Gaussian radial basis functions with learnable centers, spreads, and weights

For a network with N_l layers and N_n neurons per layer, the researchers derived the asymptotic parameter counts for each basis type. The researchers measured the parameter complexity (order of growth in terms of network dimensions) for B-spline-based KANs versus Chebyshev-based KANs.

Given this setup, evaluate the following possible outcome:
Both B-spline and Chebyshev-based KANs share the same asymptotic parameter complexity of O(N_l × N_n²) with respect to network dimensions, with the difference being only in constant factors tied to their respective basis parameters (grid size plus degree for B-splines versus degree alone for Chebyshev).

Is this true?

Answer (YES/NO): NO